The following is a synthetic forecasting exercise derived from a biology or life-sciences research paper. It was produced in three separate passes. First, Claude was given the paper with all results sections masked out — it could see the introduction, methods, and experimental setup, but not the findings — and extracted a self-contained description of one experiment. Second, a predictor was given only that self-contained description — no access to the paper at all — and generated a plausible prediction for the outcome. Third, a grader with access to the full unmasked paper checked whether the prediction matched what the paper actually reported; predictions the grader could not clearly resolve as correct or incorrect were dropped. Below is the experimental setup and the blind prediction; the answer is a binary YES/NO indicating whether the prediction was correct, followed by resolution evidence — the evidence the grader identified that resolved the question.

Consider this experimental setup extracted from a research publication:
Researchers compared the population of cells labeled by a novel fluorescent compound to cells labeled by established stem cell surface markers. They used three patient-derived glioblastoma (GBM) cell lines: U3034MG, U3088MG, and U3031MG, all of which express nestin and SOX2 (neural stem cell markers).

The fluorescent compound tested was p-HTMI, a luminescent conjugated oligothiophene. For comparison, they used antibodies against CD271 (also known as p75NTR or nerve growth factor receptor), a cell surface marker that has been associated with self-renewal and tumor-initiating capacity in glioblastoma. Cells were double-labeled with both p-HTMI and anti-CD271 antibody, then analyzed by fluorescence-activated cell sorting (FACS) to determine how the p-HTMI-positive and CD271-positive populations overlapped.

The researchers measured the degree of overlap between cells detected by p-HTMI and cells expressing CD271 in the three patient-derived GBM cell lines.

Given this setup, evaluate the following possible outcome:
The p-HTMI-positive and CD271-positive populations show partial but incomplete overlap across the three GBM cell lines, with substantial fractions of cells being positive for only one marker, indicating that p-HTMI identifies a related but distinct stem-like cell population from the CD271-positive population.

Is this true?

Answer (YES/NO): NO